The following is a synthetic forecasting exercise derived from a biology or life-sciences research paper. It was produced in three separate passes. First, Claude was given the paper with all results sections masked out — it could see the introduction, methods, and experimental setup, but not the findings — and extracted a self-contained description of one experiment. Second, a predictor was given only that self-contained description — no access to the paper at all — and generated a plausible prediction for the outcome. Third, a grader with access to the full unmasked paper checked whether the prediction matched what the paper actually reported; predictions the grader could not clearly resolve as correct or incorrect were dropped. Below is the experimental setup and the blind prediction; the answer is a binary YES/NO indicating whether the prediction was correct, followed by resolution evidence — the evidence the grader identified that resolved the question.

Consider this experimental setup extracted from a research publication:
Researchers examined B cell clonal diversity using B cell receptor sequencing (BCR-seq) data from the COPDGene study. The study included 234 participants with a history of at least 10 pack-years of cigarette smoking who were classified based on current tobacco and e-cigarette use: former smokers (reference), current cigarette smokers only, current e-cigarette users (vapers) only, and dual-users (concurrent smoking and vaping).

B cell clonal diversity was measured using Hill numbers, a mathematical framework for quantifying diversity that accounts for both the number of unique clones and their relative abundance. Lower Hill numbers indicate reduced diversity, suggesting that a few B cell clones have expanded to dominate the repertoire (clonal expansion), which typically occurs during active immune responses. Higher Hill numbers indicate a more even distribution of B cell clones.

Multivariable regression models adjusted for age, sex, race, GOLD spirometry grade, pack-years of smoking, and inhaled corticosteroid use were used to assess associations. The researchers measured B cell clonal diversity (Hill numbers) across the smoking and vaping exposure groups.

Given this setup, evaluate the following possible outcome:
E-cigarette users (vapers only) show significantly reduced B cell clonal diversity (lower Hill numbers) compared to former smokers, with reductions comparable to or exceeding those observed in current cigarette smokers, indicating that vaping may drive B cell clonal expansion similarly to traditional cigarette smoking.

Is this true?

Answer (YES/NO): NO